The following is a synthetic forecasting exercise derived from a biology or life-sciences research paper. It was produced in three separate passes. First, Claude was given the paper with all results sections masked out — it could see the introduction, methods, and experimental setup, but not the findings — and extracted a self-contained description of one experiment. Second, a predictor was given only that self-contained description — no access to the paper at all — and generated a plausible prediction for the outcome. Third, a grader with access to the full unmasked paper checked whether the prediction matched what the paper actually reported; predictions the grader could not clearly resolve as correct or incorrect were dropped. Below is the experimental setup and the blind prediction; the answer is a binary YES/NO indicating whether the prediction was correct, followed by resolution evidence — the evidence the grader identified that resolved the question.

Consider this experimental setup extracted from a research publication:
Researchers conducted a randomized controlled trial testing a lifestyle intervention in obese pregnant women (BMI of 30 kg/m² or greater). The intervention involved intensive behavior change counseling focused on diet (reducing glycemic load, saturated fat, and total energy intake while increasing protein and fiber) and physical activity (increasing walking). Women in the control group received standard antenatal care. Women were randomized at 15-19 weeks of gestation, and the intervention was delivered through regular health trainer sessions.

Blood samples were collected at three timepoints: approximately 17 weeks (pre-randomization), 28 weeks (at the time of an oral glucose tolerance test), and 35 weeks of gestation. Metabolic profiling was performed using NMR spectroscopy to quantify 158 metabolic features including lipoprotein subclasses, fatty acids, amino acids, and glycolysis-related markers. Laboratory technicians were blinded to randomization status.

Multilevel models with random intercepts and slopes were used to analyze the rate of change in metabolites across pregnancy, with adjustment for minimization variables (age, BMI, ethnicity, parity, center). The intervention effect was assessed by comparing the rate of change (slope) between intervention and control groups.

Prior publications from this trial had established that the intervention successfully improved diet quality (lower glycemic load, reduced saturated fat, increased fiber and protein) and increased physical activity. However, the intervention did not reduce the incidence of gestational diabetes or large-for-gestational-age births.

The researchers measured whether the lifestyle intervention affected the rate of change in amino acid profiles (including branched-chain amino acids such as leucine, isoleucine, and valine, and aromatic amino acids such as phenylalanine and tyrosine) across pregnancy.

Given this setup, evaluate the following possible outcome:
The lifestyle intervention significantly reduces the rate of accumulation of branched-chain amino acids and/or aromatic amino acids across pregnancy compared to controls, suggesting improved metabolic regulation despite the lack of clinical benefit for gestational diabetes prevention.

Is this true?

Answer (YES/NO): NO